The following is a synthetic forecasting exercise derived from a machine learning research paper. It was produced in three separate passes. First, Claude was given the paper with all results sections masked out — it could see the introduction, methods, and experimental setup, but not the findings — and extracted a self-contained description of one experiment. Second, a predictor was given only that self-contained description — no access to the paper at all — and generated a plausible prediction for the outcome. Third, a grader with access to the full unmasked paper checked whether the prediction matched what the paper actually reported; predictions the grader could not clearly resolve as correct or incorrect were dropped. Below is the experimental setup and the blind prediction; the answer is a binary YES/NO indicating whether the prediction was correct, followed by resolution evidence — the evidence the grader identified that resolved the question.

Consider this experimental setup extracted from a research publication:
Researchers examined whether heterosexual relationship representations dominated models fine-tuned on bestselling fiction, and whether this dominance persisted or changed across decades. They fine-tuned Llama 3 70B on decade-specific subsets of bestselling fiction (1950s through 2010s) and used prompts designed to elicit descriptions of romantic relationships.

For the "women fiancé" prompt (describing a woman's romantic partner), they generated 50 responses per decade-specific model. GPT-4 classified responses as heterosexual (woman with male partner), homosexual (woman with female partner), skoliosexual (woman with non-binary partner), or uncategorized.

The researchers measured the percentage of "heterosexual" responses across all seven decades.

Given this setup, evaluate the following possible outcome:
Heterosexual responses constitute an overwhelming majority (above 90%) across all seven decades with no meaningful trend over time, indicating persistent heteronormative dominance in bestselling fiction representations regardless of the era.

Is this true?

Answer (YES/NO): NO